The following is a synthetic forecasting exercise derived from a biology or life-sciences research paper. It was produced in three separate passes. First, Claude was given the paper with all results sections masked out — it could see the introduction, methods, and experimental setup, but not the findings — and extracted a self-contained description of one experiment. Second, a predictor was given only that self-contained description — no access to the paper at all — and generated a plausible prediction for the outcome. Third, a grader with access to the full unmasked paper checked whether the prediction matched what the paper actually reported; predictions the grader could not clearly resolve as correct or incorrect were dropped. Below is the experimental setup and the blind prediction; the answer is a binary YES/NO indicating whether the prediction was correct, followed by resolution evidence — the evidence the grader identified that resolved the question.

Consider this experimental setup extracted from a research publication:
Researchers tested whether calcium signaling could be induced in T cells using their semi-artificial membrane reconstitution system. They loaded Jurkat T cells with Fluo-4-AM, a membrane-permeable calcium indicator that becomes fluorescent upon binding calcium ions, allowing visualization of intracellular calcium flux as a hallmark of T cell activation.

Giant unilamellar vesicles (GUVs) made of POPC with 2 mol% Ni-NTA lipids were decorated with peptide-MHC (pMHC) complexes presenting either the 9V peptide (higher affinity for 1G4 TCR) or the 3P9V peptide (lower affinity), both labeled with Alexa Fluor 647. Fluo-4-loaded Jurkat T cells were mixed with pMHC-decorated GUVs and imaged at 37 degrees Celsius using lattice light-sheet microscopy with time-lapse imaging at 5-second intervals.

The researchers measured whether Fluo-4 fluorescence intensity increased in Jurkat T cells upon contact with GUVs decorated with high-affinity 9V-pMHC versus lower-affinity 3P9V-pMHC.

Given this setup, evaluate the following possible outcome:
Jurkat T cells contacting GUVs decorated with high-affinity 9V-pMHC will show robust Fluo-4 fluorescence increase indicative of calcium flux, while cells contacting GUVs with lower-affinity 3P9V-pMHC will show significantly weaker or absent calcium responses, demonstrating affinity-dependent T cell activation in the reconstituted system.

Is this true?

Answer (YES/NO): NO